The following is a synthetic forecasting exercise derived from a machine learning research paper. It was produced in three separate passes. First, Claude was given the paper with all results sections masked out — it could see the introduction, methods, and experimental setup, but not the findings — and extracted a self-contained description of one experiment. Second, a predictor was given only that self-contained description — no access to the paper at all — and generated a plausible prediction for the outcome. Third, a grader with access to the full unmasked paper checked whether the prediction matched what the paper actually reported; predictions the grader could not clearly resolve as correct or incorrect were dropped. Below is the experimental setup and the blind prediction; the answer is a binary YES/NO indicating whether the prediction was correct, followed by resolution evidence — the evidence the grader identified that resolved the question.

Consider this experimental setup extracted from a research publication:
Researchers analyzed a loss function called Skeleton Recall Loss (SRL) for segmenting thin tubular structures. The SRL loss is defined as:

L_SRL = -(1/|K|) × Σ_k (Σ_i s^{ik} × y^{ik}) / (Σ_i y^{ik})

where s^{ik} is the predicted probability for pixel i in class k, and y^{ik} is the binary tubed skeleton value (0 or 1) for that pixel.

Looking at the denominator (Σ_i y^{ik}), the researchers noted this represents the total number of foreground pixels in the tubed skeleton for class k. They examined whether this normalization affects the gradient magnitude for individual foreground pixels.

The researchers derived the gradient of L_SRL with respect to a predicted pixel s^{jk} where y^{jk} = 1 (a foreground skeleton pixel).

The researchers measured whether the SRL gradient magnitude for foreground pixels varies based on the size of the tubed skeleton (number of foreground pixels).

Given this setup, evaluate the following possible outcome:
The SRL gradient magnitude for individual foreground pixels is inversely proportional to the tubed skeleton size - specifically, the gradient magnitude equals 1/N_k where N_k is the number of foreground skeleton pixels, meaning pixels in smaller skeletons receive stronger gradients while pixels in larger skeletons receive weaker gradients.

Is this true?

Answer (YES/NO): YES